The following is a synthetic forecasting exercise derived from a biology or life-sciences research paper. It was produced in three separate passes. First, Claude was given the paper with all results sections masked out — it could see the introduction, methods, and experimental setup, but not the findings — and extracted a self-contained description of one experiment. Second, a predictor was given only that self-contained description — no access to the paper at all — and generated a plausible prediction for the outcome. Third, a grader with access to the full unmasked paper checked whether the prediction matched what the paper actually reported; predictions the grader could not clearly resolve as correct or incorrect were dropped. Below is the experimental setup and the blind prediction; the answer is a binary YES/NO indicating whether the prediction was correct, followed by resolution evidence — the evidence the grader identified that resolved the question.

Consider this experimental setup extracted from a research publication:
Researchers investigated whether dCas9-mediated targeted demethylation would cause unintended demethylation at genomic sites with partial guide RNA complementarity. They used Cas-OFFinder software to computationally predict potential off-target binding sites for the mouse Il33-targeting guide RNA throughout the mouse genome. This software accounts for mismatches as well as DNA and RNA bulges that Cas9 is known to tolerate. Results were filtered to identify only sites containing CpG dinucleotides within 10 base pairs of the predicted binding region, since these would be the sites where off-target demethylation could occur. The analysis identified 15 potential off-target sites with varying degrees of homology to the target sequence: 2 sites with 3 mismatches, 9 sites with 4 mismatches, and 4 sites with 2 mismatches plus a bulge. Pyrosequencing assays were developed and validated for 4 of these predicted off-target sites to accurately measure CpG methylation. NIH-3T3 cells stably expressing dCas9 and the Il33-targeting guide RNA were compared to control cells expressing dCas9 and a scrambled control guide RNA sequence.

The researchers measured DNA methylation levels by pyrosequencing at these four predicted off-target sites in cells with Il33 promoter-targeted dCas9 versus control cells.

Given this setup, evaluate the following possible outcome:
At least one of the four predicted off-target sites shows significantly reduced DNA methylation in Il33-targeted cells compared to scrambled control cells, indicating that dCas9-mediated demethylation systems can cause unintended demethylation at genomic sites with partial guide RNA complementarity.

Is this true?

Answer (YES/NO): NO